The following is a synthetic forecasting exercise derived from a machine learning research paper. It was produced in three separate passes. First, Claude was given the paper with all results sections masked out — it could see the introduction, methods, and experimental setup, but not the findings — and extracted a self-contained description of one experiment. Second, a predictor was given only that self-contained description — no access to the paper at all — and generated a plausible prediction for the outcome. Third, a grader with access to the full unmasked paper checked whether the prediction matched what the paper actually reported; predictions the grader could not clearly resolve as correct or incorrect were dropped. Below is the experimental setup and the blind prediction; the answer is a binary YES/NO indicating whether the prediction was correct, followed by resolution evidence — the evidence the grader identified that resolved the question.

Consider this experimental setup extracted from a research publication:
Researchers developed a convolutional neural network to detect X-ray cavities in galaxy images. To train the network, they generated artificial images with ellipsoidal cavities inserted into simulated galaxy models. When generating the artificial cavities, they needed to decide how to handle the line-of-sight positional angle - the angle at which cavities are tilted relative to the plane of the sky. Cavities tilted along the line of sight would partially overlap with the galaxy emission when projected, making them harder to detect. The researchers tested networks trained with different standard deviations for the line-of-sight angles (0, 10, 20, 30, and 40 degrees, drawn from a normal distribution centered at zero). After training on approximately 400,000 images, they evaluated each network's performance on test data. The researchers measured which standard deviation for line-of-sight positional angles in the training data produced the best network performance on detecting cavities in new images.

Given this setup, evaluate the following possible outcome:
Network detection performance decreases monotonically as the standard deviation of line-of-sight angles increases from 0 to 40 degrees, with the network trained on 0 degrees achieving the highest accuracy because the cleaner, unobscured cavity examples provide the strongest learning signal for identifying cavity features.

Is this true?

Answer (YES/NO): NO